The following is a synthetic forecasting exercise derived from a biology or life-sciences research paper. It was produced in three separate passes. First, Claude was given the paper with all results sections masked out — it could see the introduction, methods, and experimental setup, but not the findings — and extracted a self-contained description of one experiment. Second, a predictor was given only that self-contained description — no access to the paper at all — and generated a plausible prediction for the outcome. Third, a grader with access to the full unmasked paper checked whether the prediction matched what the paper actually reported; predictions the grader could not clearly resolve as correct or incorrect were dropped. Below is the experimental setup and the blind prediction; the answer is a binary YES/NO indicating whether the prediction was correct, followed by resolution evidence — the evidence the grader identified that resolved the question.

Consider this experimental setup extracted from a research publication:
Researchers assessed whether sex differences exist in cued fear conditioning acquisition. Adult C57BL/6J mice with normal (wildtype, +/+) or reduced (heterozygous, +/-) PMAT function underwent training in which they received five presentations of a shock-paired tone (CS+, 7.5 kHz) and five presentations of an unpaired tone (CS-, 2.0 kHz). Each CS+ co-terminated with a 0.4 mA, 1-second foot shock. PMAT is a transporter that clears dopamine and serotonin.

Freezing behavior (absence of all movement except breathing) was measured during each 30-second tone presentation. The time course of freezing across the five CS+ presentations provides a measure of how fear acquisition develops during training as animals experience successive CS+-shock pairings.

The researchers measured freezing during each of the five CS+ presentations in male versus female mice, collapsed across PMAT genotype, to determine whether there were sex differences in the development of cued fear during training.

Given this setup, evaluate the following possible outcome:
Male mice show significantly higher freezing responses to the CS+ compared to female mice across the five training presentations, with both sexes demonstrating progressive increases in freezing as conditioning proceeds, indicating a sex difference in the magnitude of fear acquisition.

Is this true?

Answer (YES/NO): NO